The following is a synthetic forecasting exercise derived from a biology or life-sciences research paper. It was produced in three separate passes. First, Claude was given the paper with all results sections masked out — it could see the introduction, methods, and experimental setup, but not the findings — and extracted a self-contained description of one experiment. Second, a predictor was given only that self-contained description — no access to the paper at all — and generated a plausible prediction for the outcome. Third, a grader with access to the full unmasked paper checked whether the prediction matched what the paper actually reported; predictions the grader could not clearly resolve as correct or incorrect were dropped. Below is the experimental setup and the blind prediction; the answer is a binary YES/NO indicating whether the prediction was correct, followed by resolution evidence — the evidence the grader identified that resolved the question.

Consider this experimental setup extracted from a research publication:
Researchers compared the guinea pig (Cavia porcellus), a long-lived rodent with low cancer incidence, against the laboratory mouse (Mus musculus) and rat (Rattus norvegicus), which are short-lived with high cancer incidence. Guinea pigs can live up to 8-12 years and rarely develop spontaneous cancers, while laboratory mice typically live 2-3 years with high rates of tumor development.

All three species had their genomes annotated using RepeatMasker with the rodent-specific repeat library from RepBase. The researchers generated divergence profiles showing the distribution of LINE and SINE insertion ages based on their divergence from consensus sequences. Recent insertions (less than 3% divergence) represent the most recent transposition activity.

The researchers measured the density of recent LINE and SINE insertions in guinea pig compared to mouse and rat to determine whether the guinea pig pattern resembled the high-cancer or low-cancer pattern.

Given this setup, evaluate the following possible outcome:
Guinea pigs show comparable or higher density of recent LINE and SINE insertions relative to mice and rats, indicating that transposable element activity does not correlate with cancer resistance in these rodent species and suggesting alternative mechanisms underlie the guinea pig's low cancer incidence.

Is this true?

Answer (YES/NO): NO